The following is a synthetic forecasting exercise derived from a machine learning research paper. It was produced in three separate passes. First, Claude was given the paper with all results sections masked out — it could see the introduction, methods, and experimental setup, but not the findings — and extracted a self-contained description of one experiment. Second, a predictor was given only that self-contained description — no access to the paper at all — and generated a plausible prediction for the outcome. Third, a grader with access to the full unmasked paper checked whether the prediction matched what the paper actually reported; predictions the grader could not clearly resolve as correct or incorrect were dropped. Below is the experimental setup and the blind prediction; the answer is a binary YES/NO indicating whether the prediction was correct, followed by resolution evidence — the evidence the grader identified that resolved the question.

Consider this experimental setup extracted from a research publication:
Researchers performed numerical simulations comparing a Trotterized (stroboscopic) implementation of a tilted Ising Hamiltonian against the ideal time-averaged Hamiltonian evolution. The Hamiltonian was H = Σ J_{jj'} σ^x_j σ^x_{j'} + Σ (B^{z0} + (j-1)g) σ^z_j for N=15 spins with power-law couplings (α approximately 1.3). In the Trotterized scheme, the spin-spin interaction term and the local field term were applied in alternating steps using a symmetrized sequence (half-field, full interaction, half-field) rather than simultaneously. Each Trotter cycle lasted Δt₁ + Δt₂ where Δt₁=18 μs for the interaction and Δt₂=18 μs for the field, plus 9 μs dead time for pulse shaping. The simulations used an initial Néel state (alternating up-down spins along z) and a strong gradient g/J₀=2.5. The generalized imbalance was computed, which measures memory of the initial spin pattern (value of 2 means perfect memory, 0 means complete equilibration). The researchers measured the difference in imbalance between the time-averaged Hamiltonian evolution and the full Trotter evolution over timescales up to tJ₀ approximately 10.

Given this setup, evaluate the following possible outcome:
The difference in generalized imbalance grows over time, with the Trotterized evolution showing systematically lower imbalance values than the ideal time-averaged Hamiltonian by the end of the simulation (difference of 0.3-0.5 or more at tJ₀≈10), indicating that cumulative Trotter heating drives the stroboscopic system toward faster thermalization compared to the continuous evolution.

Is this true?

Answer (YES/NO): NO